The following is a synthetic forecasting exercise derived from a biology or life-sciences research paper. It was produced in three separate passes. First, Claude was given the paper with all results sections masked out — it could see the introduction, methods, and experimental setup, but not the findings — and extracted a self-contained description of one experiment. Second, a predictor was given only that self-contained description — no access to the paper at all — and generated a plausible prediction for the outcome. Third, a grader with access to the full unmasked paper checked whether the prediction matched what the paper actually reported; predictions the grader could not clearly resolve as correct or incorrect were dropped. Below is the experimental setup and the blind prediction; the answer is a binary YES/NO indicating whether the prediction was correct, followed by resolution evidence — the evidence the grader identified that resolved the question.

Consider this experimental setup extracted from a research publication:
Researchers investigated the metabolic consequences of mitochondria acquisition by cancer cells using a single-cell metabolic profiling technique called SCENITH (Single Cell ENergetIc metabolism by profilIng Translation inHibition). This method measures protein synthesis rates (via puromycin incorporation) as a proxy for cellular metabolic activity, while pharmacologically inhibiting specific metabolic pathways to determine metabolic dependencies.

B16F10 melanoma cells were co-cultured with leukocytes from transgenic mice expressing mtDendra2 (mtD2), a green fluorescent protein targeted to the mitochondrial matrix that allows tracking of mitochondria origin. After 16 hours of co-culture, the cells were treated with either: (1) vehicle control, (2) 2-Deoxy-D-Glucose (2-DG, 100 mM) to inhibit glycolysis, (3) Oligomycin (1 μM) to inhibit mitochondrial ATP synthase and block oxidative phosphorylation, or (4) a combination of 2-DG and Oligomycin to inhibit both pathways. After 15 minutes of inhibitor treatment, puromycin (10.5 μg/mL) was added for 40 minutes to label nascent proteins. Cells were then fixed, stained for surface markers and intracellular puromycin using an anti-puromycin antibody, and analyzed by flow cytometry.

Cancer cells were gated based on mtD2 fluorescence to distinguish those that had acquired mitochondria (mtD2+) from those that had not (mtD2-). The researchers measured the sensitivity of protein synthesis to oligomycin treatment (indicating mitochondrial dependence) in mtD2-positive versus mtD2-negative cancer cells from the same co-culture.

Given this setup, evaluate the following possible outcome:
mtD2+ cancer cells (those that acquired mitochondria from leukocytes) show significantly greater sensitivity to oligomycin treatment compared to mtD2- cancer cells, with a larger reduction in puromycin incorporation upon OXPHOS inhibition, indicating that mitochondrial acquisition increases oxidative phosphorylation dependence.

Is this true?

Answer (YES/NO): YES